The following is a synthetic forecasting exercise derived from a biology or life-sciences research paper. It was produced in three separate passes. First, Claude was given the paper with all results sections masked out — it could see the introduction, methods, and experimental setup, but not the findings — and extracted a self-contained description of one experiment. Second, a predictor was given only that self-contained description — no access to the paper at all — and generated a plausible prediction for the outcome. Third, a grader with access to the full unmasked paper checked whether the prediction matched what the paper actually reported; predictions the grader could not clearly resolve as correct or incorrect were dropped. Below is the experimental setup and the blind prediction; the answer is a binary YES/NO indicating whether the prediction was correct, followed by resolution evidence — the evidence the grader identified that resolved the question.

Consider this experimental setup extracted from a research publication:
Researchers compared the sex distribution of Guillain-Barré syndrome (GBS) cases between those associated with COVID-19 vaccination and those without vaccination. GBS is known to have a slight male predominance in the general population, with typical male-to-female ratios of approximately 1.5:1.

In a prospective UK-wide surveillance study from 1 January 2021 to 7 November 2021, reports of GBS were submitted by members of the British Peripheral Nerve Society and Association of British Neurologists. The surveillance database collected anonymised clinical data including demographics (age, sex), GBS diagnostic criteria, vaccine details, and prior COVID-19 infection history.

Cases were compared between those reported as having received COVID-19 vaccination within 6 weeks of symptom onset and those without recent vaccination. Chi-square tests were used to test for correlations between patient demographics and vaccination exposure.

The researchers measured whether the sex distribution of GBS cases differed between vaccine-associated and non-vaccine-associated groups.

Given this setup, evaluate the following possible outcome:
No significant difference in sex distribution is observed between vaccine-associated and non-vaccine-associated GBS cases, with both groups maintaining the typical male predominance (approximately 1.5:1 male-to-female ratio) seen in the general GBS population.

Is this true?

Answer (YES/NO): YES